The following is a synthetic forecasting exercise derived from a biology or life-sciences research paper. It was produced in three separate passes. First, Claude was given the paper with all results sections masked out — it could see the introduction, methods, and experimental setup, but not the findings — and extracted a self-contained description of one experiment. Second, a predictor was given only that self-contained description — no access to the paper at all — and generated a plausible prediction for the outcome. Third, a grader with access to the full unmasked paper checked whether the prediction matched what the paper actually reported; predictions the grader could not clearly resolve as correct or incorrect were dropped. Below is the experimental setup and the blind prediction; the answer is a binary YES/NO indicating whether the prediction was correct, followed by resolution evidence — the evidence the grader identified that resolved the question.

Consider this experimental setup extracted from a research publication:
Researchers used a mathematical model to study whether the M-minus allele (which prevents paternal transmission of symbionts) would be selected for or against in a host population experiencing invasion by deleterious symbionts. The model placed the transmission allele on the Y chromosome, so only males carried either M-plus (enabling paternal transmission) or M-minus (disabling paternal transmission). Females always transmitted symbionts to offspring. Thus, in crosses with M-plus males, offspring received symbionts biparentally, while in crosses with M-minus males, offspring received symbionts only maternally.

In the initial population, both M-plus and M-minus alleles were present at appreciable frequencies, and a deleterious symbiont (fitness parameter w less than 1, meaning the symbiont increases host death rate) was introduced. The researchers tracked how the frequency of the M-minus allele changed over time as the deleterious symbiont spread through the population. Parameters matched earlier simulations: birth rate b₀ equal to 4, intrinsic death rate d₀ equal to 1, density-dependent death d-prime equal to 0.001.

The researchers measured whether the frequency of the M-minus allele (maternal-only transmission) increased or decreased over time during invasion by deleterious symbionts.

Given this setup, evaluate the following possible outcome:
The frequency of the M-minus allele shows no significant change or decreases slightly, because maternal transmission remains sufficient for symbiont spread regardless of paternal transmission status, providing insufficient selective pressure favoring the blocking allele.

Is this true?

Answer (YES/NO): NO